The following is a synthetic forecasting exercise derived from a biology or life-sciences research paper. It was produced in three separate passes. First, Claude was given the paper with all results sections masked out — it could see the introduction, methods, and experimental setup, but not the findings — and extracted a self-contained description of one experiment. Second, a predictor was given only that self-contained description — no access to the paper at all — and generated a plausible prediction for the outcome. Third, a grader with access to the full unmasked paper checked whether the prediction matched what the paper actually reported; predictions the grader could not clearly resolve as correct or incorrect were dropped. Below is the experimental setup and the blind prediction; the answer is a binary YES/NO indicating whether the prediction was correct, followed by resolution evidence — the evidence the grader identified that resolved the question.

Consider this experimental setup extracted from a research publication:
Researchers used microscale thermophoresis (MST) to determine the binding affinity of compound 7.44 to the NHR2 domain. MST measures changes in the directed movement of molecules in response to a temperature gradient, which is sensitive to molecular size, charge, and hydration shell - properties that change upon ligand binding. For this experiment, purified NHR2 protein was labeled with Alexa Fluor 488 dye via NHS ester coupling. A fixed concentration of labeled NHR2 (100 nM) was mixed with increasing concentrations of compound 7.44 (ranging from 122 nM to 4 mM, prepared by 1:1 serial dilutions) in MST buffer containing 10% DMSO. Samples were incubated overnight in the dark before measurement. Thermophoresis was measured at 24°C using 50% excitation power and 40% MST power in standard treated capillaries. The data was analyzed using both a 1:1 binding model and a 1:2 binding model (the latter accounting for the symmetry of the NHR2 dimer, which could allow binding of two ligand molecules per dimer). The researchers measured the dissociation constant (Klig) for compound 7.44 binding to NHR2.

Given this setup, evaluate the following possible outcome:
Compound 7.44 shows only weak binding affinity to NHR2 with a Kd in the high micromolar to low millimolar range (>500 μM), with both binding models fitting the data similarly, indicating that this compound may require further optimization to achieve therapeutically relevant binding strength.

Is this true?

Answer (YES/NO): NO